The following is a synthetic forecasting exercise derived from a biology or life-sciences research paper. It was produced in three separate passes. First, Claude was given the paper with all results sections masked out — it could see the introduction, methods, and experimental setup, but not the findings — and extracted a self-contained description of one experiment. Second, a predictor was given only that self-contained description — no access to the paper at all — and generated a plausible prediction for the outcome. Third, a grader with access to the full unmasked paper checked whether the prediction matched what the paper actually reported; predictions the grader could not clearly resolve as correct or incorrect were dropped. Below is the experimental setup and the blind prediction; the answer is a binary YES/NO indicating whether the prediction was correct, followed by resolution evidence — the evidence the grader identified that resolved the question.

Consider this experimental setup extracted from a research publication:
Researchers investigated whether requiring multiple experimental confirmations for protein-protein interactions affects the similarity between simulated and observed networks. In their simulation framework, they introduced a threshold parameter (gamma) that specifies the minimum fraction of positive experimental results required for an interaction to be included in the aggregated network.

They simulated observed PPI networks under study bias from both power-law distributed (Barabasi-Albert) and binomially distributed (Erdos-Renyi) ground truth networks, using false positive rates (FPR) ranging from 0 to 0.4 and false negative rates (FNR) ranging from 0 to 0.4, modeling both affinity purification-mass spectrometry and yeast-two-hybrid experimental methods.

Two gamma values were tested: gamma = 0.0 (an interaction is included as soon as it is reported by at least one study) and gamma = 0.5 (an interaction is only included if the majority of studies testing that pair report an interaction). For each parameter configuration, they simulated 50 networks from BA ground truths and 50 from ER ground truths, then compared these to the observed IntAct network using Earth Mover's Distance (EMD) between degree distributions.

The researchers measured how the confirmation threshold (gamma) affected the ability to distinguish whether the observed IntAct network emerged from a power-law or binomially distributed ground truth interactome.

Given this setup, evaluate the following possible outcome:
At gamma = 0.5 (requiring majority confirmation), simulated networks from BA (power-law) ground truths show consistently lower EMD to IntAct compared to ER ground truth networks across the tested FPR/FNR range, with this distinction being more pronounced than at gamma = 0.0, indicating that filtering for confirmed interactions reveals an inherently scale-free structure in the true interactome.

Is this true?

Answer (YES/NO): NO